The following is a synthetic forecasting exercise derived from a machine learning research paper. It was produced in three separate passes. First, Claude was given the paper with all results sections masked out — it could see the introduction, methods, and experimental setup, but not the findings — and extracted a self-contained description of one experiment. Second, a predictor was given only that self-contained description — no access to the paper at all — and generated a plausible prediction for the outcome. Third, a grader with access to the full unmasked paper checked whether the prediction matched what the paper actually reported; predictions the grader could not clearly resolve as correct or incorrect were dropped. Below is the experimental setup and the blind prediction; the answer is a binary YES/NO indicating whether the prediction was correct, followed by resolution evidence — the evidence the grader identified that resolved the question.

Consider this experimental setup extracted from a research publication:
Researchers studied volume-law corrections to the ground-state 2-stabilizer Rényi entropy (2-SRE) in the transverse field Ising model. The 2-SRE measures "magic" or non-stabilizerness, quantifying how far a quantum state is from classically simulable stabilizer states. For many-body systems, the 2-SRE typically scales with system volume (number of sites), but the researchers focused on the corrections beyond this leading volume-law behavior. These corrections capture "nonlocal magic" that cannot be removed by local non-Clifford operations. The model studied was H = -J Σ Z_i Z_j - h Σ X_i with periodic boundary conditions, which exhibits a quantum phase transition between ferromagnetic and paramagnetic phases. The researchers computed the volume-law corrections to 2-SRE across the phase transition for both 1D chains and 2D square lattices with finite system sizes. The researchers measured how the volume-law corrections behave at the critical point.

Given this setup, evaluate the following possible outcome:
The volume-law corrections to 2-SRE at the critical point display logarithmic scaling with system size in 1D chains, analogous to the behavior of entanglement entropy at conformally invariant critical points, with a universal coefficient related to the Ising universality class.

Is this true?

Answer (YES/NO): NO